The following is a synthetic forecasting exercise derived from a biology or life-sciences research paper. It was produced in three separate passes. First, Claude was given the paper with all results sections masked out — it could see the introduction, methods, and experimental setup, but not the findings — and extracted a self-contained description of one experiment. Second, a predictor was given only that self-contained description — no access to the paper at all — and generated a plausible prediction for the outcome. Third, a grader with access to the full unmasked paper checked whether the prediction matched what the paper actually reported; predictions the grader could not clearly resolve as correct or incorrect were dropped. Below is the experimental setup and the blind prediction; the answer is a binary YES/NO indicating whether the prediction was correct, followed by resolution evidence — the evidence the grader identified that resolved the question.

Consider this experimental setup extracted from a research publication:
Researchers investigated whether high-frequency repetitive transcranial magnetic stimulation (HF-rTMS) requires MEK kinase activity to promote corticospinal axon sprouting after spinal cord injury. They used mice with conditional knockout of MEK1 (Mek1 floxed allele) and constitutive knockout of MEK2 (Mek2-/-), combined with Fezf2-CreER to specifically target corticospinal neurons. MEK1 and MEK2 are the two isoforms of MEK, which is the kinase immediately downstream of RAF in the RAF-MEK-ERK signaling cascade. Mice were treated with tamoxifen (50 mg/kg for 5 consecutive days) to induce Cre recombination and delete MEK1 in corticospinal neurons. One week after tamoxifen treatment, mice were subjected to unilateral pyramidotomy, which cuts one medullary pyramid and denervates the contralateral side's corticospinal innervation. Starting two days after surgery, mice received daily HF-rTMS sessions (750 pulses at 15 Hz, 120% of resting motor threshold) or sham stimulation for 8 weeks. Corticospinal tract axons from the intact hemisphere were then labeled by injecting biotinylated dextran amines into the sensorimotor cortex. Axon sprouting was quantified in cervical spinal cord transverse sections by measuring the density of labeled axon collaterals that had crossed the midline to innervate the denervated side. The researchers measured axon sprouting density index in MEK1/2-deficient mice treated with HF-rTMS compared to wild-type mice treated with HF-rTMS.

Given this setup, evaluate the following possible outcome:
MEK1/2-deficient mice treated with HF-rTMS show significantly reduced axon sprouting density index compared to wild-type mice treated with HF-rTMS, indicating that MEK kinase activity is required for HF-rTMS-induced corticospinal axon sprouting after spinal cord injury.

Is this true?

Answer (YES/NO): YES